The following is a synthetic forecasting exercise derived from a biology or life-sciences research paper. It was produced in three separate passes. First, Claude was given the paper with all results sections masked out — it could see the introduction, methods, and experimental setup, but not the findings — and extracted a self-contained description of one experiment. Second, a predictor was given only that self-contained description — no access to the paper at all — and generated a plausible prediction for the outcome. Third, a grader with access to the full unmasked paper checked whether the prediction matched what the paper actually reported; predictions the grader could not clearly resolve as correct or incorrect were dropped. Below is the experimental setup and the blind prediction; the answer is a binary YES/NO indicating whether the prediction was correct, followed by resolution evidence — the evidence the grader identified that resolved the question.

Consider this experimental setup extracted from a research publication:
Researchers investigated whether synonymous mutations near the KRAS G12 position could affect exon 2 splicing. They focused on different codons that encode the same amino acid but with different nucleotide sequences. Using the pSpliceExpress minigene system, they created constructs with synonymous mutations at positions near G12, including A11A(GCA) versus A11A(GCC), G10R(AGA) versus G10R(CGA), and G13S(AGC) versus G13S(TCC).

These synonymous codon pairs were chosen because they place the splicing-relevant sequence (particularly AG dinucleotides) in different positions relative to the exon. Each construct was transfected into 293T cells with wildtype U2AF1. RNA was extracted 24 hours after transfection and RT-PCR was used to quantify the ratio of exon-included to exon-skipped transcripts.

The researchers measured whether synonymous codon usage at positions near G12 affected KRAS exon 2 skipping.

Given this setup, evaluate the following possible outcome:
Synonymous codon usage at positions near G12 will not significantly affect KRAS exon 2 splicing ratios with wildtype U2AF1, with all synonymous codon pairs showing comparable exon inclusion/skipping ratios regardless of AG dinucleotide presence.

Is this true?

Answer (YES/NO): NO